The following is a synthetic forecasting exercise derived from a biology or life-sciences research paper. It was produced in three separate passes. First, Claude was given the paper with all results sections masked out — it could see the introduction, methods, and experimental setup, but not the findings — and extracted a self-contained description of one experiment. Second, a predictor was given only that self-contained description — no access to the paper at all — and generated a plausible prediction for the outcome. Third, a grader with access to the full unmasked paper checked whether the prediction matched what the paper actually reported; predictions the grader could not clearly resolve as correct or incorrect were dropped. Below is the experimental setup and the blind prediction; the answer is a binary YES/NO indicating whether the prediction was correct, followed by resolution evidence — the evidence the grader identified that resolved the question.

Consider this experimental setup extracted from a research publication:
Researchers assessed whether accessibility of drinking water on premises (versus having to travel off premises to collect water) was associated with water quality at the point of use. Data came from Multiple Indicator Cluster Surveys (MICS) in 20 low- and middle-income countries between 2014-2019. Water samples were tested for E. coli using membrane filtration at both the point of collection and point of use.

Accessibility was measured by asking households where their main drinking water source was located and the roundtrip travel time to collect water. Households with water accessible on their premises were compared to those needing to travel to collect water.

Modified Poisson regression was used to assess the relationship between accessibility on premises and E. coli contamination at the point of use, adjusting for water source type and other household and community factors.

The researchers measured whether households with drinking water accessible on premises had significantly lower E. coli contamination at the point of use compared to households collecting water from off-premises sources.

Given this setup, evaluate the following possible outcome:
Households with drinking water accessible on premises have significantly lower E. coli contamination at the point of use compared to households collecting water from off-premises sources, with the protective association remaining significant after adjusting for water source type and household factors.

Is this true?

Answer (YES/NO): YES